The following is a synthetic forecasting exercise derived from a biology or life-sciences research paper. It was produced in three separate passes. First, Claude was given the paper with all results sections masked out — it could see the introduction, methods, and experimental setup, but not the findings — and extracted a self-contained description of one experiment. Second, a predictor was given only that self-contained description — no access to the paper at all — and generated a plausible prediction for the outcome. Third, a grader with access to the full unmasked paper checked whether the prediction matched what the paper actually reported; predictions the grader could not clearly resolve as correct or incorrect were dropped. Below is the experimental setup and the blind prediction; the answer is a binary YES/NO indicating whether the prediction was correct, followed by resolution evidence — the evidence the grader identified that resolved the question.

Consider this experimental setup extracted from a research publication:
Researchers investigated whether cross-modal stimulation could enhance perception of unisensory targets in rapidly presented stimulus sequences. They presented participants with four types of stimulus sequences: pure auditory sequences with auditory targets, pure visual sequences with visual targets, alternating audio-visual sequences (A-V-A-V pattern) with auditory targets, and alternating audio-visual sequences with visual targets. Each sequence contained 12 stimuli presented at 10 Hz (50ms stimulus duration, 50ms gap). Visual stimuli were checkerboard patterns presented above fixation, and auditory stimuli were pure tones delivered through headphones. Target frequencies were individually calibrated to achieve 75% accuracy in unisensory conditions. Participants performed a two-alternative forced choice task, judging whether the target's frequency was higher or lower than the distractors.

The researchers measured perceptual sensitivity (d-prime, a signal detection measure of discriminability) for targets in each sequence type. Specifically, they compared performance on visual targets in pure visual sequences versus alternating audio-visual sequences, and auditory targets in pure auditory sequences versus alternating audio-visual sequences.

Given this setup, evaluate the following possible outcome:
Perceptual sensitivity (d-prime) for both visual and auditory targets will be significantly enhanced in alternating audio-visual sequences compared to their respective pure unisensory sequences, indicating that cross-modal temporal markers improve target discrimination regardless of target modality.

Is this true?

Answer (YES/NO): NO